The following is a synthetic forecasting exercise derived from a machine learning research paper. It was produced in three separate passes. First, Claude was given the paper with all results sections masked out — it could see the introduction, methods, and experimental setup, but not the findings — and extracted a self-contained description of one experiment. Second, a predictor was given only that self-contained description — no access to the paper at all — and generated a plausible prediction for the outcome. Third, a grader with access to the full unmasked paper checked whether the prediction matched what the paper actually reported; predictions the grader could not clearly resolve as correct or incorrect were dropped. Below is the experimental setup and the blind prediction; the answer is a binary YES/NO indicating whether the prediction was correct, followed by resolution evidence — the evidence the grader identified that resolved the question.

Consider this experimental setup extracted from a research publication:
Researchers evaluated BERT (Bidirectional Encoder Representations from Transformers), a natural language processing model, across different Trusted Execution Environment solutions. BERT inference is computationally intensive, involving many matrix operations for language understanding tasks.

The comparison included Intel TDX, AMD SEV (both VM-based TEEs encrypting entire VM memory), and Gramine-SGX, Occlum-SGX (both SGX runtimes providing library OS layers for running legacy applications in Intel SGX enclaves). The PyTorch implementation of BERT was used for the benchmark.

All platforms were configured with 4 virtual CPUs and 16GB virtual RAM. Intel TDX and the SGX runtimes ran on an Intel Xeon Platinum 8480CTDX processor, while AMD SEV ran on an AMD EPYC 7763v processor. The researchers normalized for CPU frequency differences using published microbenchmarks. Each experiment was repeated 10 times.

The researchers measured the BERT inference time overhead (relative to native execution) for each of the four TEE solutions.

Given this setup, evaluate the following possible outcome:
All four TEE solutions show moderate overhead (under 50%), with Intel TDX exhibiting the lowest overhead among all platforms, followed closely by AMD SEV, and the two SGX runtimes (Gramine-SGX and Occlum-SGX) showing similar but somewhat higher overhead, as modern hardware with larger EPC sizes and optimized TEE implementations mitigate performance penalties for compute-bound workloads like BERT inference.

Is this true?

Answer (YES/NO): NO